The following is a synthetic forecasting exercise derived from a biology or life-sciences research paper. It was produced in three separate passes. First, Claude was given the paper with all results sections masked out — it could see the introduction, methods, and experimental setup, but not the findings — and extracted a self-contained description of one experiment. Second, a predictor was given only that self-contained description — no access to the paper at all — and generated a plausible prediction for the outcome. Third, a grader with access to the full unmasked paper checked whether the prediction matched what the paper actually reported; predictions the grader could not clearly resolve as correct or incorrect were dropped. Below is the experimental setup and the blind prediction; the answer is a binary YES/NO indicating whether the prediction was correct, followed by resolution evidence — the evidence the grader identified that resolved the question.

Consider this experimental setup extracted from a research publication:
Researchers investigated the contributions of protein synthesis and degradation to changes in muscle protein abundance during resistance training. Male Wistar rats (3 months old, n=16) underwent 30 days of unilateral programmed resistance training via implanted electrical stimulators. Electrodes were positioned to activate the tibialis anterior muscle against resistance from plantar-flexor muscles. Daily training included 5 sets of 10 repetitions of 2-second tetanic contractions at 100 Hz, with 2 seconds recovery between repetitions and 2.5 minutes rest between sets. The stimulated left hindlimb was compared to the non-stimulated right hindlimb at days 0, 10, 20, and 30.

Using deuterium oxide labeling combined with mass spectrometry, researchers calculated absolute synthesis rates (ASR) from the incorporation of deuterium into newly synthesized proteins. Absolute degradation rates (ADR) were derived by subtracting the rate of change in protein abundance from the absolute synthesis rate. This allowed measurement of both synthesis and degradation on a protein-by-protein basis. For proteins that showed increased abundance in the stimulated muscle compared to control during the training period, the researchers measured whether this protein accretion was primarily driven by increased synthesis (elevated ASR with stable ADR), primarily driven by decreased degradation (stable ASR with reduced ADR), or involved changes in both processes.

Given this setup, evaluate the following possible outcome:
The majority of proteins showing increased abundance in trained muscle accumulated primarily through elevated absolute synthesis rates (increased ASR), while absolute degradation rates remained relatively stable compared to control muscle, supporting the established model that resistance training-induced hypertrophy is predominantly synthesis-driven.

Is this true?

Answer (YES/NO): NO